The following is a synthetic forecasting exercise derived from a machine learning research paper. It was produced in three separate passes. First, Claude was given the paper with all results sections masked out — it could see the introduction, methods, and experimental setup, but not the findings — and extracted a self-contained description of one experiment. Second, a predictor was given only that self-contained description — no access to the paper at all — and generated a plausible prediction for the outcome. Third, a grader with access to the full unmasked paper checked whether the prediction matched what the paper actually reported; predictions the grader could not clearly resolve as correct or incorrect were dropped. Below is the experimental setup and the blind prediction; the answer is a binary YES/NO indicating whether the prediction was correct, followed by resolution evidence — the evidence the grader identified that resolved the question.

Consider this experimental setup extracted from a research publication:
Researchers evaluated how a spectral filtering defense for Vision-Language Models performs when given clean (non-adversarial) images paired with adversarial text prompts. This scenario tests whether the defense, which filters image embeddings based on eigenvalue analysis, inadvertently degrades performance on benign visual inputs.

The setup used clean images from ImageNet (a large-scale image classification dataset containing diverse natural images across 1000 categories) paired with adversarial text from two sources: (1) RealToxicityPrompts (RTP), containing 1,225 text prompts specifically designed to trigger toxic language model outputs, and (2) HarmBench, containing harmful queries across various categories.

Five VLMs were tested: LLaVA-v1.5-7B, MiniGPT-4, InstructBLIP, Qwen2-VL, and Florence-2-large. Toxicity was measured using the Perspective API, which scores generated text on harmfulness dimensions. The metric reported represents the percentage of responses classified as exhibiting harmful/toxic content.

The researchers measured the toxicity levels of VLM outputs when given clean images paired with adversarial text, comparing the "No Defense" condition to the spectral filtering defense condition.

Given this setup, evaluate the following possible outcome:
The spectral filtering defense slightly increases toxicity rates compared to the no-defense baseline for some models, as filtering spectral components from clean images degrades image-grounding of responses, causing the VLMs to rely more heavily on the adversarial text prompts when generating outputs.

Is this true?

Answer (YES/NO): NO